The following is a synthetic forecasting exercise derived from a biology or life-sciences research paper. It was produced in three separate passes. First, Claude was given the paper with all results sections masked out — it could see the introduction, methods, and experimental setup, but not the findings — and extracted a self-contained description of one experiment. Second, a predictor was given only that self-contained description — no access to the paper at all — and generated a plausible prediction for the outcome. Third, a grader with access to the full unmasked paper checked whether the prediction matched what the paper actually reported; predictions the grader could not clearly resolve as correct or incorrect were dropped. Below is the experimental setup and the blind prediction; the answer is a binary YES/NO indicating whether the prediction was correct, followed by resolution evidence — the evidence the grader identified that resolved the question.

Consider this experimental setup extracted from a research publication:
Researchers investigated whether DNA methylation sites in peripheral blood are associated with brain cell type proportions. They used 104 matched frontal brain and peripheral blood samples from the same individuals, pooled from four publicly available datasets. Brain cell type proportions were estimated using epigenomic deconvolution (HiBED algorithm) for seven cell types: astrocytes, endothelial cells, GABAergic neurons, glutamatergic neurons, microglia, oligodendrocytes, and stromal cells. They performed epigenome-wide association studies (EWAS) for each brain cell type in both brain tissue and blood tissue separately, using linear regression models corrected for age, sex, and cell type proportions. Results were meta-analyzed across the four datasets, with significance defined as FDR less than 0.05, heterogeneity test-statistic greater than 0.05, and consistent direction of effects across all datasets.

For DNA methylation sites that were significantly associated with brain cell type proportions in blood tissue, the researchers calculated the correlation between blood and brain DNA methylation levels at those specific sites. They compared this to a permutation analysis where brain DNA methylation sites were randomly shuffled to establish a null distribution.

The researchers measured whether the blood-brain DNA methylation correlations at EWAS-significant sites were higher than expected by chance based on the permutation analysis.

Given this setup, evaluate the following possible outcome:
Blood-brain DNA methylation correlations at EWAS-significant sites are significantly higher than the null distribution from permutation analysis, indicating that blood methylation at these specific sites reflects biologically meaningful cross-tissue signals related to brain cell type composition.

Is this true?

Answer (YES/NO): YES